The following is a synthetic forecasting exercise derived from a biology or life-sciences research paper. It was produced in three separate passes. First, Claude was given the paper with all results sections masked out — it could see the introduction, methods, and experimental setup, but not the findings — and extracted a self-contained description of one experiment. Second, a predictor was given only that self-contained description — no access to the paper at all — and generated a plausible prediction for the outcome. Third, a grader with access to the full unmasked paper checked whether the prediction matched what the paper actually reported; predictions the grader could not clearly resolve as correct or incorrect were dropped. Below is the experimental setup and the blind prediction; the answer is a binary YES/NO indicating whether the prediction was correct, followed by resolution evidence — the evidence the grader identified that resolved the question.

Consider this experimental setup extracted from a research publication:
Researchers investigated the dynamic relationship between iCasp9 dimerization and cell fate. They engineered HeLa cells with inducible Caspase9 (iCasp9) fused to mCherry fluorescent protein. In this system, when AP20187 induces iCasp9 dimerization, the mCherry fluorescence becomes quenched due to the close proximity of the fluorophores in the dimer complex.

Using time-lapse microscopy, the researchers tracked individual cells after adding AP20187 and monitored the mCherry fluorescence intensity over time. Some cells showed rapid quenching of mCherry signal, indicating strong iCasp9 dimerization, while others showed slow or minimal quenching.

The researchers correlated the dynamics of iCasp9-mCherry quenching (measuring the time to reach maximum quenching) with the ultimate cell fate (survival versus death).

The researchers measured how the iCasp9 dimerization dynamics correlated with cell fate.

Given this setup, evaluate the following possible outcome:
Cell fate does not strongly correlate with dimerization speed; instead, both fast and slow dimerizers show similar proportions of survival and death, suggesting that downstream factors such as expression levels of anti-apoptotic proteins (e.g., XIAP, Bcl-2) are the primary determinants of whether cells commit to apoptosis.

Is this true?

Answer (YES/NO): NO